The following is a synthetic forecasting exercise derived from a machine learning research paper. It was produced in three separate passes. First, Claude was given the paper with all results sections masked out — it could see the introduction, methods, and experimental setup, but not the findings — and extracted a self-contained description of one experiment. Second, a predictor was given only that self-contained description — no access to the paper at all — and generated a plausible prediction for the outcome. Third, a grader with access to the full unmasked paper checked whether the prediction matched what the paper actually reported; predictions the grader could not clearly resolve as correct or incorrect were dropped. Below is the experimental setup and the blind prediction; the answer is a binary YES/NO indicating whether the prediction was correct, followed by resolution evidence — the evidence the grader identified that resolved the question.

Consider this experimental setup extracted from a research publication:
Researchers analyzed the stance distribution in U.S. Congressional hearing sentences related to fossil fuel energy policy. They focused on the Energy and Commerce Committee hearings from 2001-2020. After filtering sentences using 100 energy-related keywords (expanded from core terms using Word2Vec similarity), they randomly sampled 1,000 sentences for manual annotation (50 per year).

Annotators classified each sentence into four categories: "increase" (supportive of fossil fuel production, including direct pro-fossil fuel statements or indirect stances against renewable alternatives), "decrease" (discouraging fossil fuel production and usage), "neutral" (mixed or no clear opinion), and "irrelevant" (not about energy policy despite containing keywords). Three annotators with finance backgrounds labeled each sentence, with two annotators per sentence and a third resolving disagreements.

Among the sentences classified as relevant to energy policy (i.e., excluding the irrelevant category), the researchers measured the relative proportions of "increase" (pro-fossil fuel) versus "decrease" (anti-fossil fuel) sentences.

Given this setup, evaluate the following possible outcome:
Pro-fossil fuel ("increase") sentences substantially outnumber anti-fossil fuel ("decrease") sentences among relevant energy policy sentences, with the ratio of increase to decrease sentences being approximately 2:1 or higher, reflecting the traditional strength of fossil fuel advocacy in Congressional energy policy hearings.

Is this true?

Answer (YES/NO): NO